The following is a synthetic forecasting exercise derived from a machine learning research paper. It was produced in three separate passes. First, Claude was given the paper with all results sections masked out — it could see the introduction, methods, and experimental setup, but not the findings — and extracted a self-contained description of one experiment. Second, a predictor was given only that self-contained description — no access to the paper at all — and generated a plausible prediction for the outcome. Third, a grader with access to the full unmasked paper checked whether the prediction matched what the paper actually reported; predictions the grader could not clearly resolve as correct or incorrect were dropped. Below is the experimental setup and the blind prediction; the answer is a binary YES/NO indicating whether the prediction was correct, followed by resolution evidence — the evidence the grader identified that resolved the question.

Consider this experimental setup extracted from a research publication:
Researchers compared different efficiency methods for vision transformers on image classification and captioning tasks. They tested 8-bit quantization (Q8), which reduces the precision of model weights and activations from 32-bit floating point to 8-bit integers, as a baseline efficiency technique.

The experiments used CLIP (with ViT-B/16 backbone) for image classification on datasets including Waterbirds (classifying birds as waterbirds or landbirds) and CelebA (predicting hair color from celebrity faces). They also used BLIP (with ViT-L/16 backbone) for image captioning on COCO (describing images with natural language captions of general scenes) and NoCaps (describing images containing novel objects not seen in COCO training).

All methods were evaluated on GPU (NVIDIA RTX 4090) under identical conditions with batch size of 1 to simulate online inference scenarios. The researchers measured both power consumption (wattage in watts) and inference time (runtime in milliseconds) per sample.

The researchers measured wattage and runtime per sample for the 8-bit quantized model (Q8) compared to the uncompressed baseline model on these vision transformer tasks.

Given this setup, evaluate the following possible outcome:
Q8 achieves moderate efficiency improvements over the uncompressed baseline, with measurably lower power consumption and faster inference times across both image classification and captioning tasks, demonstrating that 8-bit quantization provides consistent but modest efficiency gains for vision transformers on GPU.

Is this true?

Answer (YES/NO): NO